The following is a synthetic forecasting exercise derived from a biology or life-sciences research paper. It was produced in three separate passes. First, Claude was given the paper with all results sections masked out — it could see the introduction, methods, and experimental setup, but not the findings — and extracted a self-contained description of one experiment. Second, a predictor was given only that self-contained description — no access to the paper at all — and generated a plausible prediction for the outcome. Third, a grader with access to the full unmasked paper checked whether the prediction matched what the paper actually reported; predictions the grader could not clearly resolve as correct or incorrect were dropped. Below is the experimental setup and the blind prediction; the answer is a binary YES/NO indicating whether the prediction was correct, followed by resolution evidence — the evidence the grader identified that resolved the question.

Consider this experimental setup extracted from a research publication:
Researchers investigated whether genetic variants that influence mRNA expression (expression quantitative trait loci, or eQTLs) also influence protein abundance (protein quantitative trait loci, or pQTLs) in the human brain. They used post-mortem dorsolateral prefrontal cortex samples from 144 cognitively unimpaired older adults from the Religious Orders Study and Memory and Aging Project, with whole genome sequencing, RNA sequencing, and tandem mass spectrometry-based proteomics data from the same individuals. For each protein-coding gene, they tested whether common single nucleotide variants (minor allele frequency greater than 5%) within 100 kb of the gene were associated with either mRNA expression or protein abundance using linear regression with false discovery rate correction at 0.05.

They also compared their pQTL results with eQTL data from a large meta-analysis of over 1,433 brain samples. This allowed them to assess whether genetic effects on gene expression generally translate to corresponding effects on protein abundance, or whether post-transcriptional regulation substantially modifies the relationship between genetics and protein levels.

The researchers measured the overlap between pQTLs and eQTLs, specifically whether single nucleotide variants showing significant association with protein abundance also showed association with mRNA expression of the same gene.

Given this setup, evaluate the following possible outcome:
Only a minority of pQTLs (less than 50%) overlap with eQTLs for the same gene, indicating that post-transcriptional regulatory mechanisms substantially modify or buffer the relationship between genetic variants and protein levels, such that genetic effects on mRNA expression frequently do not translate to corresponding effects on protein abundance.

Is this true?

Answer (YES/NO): YES